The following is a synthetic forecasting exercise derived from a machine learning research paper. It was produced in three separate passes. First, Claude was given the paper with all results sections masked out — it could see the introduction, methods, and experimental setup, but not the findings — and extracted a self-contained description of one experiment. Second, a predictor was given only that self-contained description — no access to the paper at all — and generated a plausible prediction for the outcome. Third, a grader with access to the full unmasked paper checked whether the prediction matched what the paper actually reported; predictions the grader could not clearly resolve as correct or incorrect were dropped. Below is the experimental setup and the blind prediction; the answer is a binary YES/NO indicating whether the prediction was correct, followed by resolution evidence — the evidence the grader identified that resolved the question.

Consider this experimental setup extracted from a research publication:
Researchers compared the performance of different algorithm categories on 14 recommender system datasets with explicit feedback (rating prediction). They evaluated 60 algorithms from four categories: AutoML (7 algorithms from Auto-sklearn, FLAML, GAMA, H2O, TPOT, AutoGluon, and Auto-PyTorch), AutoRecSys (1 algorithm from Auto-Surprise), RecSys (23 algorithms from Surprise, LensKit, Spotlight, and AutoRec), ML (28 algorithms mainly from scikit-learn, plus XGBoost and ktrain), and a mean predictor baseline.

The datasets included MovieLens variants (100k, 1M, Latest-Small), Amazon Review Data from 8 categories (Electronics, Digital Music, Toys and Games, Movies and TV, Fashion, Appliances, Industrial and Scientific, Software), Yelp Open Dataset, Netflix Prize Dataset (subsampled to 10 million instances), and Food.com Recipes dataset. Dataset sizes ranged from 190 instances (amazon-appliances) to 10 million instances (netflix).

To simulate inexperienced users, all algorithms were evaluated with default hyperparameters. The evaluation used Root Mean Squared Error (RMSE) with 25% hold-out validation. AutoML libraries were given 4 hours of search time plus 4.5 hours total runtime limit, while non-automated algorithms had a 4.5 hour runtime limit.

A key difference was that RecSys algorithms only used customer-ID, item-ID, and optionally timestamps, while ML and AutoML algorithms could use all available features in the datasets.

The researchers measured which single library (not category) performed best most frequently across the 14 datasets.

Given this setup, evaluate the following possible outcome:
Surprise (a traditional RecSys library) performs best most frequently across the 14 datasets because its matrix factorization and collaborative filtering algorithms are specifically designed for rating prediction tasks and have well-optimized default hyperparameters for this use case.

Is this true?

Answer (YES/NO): NO